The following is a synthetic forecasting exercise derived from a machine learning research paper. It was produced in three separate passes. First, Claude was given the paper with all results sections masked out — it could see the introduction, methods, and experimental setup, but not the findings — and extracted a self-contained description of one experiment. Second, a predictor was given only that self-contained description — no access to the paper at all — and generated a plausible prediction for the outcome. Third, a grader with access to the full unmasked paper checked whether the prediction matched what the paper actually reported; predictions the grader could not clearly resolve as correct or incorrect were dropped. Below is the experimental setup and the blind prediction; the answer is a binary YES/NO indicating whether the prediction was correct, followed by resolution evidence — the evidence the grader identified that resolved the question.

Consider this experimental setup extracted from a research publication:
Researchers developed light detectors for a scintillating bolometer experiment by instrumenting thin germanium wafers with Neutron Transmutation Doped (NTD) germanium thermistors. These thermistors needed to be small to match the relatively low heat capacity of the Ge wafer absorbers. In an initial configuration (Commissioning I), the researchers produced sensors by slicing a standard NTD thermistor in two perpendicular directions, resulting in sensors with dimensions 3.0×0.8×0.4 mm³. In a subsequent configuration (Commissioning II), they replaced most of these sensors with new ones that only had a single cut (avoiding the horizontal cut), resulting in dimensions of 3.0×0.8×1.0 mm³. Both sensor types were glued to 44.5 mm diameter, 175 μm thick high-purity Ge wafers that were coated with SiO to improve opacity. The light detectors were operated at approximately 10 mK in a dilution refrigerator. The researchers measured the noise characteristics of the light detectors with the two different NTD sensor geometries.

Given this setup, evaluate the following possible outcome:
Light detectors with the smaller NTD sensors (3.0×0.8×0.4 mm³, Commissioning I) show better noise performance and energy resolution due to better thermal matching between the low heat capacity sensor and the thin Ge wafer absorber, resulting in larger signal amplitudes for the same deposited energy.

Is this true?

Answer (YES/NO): NO